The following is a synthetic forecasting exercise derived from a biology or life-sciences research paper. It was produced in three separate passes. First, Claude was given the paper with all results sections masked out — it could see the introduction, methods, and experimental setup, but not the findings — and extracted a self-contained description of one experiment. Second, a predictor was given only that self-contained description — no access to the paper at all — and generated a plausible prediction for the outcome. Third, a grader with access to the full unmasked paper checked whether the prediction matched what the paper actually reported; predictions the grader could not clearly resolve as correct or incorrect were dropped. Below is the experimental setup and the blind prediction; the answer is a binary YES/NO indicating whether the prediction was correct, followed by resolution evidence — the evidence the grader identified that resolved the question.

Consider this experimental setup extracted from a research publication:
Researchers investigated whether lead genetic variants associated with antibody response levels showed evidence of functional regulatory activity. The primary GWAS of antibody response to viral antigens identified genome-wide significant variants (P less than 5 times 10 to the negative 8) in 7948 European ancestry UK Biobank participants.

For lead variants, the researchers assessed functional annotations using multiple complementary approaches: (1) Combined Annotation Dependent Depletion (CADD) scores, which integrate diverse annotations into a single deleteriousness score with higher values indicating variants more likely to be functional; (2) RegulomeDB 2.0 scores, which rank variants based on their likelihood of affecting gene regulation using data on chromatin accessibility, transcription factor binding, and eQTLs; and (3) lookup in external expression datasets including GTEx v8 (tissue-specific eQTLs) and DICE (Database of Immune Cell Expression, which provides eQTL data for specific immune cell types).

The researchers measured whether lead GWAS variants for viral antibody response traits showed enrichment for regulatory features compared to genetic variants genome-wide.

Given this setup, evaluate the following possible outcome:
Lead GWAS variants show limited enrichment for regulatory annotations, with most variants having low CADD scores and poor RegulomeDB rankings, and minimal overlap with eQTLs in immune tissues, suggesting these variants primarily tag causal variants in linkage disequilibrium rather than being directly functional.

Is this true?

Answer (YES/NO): NO